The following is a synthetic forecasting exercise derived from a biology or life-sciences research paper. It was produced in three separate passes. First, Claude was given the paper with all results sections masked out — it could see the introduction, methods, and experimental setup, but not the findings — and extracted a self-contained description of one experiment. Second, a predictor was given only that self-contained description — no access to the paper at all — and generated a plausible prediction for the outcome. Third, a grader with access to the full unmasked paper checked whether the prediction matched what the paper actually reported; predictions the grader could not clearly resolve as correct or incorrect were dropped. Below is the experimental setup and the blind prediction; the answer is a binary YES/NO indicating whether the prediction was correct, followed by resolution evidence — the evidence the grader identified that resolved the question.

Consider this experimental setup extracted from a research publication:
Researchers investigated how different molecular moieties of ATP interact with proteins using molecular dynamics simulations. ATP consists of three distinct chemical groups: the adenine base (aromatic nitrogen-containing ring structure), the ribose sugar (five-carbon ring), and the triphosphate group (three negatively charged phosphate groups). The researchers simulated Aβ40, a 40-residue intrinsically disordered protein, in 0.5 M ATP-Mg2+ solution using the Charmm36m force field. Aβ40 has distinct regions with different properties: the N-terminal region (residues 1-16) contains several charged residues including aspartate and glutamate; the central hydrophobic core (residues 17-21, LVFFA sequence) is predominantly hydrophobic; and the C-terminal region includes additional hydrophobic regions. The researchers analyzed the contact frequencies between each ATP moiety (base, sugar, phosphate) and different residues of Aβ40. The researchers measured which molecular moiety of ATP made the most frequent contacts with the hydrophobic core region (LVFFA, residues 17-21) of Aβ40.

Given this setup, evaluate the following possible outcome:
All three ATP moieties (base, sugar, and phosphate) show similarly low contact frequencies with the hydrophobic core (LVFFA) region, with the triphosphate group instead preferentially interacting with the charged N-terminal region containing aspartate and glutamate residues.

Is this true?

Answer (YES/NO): NO